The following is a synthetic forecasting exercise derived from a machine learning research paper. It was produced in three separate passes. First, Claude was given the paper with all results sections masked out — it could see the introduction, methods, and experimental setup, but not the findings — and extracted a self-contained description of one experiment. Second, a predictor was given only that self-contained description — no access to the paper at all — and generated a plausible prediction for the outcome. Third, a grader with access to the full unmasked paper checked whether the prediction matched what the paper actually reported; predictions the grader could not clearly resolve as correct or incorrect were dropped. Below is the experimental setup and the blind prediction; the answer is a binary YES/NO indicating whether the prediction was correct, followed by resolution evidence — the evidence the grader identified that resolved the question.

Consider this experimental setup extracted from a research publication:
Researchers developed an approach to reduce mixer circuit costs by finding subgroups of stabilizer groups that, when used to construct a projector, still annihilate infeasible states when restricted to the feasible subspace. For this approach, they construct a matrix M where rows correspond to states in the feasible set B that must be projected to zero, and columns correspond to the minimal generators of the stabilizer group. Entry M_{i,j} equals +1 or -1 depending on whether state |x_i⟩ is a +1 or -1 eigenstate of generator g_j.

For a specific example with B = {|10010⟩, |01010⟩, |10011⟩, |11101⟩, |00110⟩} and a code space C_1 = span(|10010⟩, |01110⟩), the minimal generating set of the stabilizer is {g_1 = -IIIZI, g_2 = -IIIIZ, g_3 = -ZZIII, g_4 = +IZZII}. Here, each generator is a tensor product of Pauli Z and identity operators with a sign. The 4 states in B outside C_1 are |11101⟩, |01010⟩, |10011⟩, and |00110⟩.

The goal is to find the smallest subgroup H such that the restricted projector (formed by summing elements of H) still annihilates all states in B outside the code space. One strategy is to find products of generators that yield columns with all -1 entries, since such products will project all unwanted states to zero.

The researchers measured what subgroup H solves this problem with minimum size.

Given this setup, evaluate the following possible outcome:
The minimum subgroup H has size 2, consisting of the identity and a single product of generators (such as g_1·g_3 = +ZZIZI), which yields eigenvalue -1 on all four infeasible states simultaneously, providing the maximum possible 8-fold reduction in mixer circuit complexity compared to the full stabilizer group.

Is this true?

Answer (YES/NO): NO